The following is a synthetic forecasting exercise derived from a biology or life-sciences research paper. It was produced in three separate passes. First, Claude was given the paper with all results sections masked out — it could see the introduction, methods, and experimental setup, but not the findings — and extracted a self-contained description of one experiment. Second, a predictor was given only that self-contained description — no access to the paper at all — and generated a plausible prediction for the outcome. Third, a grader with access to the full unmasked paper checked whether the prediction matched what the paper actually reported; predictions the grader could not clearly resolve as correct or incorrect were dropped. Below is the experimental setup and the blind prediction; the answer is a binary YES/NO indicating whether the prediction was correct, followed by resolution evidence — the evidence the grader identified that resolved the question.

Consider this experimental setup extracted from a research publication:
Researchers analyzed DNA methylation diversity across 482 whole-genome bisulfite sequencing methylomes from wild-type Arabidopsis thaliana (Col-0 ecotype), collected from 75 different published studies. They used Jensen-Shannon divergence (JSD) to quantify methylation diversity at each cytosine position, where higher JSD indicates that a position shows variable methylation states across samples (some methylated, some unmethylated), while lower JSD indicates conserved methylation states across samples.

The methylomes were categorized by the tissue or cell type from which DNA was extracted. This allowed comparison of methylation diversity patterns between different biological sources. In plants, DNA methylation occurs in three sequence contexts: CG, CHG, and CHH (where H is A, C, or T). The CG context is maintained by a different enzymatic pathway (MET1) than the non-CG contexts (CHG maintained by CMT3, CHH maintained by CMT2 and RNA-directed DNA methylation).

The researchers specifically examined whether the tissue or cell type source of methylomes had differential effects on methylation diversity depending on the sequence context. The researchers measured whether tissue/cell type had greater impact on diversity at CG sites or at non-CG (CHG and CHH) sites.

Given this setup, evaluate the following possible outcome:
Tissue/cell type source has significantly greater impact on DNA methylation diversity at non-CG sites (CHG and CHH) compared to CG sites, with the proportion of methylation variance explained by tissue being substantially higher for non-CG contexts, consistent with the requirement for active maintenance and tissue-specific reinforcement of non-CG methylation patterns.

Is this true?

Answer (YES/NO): YES